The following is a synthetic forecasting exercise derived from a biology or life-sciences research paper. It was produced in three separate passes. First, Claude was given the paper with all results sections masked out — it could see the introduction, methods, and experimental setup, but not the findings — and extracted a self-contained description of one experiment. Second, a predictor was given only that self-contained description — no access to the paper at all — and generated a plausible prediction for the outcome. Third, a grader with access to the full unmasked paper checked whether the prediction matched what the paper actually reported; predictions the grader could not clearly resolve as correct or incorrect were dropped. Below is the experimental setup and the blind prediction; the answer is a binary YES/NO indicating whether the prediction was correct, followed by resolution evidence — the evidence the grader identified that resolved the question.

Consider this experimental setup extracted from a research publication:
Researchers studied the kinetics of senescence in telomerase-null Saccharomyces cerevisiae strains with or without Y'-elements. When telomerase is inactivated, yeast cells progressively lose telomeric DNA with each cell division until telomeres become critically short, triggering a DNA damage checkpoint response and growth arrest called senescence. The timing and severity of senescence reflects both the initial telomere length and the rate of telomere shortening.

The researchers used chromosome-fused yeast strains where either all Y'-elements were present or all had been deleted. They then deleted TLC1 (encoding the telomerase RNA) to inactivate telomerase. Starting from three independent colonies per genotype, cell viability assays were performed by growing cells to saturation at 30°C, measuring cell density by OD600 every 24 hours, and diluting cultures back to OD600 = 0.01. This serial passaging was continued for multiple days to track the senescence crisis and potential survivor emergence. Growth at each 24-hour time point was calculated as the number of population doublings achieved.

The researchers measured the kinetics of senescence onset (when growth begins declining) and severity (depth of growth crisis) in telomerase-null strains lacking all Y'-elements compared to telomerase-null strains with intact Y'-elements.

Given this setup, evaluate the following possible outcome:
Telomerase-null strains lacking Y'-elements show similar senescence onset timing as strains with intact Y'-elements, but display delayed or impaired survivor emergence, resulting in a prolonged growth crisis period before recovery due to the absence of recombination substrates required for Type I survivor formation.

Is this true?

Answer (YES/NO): NO